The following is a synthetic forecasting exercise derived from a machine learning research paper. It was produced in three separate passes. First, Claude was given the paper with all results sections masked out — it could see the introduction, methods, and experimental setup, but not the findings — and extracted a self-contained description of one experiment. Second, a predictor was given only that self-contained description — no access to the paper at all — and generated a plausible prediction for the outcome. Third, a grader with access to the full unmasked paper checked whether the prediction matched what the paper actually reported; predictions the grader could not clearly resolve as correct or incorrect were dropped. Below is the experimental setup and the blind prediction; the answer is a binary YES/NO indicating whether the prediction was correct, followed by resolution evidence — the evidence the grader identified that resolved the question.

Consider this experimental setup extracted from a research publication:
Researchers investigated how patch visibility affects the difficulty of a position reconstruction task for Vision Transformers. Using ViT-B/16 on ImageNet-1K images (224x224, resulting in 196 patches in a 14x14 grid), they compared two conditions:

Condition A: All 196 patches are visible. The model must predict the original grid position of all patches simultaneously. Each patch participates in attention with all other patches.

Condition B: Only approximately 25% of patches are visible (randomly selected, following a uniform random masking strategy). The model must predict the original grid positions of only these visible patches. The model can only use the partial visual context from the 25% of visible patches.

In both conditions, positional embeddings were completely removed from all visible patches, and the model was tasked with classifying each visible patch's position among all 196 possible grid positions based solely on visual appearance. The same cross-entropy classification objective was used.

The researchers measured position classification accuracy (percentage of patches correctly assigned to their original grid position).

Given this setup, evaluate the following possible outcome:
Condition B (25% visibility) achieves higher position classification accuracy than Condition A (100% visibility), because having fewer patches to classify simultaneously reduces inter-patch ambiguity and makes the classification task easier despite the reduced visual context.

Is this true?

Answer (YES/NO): NO